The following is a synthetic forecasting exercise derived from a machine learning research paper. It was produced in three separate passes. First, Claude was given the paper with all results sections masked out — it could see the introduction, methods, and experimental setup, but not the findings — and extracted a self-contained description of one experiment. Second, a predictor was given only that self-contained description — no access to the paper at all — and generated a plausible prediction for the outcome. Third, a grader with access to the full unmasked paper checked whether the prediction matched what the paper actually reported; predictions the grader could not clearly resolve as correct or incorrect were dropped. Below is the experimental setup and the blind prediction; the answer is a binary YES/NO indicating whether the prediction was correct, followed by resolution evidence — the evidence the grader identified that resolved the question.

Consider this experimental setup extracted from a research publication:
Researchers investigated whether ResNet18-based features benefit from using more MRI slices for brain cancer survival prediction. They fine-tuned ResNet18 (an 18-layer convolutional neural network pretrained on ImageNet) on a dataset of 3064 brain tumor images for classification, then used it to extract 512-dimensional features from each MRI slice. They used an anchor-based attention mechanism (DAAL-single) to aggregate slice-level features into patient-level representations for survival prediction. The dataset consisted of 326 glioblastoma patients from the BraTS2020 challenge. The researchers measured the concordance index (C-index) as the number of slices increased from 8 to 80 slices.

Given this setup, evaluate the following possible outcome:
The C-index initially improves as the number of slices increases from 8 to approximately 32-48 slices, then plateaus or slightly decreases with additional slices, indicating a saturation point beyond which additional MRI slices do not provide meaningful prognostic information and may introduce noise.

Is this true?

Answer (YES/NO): NO